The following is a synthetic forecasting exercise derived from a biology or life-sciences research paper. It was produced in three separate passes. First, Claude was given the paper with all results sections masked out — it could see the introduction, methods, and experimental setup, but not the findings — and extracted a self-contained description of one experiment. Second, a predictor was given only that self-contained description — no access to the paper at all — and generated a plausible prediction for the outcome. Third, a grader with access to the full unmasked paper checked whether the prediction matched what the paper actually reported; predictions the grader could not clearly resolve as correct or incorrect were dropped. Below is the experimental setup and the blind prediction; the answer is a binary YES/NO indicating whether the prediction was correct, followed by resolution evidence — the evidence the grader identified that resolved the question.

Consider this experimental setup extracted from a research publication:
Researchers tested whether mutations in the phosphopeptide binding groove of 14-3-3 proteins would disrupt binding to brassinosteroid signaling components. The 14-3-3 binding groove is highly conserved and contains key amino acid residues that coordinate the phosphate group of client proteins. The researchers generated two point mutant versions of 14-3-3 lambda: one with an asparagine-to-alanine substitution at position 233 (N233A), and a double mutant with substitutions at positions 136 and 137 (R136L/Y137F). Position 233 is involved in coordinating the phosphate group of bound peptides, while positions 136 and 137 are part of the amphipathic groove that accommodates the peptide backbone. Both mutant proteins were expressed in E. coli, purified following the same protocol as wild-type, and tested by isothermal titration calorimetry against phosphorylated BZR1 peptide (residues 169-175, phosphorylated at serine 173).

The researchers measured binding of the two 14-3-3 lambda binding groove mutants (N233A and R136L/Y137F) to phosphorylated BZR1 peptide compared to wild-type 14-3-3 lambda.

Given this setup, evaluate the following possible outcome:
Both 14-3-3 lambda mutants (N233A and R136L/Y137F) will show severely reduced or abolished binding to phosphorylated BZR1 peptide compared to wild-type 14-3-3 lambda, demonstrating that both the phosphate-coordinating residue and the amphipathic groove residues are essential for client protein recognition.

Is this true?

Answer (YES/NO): NO